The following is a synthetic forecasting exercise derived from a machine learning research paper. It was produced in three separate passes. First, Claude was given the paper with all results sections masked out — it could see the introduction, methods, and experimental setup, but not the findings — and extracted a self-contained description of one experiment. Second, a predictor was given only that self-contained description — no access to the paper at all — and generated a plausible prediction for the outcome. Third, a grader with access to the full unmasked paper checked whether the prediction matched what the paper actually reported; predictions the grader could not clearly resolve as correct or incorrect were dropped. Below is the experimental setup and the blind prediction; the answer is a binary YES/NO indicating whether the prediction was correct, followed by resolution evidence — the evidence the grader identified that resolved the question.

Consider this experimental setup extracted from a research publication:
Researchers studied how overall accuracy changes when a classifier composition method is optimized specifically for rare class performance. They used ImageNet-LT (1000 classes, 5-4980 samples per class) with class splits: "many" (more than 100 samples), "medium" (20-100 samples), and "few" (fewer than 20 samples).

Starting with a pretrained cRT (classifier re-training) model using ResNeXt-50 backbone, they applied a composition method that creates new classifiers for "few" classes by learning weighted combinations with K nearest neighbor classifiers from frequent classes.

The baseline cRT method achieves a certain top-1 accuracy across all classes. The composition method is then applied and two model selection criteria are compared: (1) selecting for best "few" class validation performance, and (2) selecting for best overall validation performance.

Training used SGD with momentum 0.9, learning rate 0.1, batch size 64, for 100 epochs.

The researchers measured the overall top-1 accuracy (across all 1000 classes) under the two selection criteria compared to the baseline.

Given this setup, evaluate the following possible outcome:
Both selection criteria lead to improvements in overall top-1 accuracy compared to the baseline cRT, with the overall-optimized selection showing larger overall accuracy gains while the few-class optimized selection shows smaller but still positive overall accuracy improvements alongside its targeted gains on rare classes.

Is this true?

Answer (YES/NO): NO